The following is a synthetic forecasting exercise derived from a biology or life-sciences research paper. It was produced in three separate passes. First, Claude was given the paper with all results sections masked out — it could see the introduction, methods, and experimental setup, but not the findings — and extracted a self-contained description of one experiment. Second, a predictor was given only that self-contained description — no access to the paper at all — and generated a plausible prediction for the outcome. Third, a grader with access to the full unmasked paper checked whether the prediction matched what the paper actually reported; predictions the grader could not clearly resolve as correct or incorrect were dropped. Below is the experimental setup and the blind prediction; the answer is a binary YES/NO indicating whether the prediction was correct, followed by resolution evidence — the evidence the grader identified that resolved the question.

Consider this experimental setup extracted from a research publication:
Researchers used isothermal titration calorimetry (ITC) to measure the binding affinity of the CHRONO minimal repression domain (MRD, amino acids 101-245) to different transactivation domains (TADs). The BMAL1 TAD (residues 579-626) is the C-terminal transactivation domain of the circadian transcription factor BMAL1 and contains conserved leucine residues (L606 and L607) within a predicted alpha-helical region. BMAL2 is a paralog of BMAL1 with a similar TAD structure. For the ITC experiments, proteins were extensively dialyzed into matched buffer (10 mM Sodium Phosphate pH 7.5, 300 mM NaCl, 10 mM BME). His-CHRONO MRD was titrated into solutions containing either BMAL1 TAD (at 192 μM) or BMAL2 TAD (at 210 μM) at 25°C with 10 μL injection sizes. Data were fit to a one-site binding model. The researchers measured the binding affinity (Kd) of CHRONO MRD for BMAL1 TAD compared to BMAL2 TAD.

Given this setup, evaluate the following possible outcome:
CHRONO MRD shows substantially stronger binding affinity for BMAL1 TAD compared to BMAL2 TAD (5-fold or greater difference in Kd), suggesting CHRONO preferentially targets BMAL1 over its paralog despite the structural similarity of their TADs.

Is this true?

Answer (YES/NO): YES